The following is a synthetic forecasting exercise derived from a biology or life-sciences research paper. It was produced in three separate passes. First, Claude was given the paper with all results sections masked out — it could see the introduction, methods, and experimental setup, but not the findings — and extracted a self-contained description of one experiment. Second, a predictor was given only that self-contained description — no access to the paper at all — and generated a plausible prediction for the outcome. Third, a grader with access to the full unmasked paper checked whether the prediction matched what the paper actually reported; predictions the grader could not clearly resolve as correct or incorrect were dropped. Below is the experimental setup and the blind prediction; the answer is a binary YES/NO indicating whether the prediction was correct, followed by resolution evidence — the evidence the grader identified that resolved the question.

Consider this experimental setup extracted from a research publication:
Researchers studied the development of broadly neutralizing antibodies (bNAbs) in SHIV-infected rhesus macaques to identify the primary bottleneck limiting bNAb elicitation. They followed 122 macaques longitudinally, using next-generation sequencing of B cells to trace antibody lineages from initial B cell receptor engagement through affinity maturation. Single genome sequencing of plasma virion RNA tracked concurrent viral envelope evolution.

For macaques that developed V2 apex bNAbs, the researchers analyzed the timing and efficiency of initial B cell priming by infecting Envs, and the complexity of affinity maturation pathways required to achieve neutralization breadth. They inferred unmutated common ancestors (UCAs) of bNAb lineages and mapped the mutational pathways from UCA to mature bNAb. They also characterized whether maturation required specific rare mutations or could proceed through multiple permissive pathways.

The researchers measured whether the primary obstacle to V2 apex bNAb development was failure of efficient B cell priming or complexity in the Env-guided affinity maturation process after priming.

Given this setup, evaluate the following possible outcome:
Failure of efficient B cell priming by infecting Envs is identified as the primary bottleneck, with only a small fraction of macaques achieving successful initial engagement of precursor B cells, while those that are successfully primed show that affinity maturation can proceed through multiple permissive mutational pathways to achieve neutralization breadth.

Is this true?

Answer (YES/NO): YES